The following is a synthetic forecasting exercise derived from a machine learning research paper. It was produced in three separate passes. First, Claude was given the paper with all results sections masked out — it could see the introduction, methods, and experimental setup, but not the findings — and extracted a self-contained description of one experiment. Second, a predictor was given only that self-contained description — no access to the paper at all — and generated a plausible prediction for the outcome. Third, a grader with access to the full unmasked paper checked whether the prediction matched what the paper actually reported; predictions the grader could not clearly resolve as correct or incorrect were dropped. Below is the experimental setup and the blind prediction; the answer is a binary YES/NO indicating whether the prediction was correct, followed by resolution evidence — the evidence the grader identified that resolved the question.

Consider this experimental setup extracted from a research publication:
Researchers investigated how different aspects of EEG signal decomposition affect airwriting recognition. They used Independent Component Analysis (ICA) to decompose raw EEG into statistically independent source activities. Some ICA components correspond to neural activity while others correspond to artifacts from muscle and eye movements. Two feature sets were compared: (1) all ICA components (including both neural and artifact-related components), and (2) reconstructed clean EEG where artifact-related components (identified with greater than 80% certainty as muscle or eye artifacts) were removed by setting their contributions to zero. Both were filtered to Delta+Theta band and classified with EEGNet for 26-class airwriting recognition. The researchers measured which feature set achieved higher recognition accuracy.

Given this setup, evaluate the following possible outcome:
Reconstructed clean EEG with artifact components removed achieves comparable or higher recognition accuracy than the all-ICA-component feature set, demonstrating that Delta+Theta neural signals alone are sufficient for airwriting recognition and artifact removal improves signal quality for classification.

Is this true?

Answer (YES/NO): NO